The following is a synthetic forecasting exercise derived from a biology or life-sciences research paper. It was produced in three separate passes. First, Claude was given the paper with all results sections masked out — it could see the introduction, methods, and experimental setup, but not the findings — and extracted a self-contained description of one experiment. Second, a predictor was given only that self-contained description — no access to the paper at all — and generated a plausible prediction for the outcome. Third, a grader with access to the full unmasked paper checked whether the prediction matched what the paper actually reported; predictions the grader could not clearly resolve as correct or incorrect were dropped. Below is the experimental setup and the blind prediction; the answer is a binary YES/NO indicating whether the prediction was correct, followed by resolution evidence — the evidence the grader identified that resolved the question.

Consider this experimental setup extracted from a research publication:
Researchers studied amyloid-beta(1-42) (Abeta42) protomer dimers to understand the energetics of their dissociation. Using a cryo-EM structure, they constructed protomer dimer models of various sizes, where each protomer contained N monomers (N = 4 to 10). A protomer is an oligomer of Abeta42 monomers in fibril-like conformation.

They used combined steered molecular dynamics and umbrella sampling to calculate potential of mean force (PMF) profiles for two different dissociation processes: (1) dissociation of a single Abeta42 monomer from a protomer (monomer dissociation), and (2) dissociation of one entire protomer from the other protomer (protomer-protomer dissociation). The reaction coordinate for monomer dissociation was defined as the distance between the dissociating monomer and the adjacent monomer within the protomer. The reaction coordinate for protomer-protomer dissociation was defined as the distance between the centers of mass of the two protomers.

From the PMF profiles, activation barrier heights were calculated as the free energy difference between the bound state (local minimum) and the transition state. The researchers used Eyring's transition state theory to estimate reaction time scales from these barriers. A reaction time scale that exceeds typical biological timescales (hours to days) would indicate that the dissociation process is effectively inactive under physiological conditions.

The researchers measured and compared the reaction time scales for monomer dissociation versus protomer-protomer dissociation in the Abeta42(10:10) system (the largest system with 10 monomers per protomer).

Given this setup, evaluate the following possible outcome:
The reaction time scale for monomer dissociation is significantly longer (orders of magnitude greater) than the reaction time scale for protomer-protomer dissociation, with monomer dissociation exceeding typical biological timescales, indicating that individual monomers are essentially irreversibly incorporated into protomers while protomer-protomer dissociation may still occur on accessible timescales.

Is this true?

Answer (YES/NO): NO